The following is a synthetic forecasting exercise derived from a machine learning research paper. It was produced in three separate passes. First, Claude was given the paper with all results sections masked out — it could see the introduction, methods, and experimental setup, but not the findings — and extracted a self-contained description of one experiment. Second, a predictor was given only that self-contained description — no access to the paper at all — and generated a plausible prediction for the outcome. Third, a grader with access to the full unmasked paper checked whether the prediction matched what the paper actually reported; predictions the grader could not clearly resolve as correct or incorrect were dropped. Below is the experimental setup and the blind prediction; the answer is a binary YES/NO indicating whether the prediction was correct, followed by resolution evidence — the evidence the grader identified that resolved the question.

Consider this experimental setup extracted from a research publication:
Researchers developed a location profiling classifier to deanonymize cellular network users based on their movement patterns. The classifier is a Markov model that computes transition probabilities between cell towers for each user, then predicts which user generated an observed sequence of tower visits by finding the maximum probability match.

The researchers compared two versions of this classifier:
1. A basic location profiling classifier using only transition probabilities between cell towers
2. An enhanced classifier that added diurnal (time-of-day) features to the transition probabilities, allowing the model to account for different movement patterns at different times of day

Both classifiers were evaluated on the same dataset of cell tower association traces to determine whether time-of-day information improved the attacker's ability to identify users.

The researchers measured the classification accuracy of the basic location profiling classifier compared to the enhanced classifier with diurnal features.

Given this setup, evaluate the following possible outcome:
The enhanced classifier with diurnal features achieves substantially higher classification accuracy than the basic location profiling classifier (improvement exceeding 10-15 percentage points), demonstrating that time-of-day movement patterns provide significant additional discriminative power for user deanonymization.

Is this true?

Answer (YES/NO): NO